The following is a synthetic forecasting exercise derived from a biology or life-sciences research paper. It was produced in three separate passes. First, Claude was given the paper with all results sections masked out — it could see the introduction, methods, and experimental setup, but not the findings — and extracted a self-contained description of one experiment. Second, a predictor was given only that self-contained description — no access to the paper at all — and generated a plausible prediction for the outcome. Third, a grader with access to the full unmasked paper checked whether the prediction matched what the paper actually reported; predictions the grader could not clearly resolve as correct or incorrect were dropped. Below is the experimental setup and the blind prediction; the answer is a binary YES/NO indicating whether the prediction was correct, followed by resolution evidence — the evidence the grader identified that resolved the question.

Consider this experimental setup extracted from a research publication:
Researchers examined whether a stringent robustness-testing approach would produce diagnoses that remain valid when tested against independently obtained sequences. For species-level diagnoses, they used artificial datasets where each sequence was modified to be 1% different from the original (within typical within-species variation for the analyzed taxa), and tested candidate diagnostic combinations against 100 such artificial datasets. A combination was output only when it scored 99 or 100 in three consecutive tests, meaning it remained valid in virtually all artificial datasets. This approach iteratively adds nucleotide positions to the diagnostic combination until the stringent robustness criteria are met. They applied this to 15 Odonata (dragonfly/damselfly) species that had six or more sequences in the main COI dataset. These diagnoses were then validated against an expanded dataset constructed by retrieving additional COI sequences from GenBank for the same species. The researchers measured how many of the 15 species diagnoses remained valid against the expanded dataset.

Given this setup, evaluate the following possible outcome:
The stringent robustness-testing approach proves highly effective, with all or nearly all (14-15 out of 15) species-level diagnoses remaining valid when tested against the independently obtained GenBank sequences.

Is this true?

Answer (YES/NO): NO